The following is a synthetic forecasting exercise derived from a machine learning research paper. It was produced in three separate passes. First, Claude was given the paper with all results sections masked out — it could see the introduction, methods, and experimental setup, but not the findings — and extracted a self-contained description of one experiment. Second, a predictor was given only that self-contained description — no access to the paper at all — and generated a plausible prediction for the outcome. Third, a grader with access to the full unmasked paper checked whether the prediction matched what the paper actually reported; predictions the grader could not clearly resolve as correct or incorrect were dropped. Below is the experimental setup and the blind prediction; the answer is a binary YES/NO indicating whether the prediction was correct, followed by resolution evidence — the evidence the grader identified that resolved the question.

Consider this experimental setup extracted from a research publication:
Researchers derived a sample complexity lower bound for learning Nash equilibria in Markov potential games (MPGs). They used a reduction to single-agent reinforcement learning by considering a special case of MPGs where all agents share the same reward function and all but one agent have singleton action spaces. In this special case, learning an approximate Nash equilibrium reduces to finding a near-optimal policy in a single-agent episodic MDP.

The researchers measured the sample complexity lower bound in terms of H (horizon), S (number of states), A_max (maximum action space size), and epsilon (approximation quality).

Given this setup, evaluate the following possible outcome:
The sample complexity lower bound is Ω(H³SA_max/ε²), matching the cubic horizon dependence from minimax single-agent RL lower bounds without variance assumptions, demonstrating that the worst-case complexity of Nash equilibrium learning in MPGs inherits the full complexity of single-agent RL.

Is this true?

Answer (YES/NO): YES